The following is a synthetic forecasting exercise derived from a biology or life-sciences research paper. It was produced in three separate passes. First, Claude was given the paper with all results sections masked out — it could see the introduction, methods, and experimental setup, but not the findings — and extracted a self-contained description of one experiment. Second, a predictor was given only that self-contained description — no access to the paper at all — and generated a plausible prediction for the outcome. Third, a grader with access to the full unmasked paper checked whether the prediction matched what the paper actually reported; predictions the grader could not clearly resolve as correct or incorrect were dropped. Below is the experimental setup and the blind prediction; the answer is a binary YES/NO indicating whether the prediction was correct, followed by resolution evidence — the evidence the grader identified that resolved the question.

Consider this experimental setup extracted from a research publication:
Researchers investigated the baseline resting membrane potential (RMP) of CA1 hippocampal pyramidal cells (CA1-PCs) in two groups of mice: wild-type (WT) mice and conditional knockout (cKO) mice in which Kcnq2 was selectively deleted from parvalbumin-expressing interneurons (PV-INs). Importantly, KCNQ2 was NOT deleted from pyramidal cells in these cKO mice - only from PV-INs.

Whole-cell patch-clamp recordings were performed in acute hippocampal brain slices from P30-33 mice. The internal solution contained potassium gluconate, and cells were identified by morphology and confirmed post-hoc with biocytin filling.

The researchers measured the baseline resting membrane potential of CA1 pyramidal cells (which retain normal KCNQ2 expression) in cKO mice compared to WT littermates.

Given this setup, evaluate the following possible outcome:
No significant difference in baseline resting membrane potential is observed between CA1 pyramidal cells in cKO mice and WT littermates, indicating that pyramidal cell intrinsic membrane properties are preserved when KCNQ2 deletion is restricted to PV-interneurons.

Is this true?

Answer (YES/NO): NO